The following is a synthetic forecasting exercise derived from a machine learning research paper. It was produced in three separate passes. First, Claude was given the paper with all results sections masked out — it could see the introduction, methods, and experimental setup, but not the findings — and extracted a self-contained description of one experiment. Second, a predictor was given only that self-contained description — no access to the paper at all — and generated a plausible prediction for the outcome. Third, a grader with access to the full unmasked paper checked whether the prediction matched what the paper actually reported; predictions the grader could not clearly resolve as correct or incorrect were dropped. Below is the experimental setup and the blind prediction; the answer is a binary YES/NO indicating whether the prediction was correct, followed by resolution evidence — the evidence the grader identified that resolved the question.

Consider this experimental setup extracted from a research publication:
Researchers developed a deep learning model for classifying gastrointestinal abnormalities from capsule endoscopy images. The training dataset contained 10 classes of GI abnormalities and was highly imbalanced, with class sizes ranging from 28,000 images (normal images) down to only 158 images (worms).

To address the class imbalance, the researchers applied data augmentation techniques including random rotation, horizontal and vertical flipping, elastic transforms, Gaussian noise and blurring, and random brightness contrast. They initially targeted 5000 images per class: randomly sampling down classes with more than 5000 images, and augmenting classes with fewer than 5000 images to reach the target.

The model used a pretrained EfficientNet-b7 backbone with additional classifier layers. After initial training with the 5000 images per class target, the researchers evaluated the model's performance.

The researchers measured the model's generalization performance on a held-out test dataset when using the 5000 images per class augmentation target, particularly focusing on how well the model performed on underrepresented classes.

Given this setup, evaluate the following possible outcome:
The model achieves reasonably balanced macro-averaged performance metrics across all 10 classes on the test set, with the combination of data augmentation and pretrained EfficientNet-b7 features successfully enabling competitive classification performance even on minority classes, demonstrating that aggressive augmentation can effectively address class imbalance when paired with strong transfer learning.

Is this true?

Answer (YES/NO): NO